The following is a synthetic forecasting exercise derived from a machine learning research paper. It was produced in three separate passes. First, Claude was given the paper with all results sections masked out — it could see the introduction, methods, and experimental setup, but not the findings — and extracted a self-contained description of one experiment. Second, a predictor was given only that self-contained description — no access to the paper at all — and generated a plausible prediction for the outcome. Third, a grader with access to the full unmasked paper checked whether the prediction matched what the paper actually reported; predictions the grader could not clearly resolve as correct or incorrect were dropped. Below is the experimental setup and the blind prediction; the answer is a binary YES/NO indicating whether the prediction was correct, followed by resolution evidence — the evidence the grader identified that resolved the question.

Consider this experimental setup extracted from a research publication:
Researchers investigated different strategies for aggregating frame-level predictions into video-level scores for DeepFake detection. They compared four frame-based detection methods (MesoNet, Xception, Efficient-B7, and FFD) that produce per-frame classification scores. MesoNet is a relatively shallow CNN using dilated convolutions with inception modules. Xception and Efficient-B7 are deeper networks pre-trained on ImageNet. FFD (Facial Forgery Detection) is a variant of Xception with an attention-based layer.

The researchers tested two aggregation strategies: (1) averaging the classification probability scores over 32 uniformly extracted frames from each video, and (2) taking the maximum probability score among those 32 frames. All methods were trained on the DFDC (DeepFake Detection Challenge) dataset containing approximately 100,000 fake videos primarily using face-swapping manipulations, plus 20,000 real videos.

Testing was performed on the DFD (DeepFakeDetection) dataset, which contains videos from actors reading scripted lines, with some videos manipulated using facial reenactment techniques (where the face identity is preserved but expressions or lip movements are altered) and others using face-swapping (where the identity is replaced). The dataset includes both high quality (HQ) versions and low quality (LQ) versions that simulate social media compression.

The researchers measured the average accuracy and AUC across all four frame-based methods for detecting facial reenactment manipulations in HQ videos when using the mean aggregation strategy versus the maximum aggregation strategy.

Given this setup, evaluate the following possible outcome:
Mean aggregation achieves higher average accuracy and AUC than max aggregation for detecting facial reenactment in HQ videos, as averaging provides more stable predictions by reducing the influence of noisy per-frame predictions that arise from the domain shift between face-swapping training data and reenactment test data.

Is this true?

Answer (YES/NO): NO